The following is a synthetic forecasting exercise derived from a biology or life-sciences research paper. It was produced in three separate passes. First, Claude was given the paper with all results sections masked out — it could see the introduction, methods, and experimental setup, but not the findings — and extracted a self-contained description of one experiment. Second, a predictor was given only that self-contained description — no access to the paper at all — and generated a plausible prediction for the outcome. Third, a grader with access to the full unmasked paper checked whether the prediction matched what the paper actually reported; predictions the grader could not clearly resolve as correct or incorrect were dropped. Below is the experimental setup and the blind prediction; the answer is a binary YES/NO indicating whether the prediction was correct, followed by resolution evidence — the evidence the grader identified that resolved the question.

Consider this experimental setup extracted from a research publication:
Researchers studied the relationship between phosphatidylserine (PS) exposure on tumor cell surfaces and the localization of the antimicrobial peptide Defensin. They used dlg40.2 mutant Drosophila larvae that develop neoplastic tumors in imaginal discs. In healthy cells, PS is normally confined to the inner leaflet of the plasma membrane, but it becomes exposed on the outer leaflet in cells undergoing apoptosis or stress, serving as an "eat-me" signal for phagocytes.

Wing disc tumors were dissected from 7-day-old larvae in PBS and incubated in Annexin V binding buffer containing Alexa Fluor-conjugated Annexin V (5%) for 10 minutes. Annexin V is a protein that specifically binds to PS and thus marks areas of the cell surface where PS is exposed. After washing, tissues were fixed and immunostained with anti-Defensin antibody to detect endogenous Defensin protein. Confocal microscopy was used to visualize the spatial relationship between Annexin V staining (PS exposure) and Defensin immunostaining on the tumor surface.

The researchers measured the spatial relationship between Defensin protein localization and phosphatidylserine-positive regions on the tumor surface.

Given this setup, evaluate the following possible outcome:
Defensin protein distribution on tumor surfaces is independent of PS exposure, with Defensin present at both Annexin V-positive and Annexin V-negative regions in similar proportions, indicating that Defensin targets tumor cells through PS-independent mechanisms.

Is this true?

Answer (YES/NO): NO